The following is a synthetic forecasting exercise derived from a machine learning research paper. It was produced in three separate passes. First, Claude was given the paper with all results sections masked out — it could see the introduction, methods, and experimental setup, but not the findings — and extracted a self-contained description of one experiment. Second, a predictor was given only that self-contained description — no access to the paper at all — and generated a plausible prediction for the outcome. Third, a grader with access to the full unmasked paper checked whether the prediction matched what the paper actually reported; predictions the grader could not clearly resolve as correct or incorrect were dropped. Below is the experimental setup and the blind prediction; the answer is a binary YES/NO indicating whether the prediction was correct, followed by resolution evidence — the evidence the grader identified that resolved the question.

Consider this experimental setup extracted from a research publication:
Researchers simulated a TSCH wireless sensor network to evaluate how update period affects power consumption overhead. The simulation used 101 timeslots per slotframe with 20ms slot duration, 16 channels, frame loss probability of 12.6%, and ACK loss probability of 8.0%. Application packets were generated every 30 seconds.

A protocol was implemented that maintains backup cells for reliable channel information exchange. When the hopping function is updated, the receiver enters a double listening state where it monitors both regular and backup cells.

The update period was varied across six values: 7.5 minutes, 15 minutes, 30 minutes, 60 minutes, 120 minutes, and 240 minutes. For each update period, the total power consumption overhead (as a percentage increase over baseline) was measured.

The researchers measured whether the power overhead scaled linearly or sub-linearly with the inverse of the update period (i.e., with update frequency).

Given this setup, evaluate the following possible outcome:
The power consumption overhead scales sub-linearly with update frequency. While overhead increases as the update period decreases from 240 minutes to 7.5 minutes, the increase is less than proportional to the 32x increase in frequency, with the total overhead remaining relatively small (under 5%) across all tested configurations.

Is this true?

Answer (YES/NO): NO